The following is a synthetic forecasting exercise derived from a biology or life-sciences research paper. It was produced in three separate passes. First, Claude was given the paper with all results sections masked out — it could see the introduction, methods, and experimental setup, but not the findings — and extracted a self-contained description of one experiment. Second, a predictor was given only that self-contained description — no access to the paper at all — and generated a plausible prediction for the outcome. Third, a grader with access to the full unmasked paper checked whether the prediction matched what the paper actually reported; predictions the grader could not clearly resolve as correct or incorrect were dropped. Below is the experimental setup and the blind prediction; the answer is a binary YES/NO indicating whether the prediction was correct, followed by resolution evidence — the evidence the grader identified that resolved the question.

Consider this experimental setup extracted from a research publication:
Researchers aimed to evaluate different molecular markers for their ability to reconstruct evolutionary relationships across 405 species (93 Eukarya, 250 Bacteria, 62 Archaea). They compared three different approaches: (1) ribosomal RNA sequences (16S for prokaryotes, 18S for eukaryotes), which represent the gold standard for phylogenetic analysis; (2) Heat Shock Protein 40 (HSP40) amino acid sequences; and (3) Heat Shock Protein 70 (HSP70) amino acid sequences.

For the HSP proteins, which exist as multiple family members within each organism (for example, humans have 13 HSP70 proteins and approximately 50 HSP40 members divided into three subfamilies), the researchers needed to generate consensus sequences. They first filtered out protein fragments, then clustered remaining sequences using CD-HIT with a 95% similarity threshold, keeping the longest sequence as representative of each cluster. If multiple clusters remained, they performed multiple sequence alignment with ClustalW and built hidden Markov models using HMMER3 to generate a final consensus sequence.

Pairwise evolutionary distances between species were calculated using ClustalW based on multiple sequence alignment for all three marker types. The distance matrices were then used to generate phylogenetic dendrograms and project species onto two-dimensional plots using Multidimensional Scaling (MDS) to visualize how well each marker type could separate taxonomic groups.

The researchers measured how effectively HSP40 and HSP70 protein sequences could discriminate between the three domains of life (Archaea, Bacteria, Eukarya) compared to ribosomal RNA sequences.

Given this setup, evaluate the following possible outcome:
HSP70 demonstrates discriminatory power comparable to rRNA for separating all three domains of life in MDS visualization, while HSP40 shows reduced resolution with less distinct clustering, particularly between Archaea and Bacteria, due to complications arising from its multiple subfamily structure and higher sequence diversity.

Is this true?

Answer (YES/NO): NO